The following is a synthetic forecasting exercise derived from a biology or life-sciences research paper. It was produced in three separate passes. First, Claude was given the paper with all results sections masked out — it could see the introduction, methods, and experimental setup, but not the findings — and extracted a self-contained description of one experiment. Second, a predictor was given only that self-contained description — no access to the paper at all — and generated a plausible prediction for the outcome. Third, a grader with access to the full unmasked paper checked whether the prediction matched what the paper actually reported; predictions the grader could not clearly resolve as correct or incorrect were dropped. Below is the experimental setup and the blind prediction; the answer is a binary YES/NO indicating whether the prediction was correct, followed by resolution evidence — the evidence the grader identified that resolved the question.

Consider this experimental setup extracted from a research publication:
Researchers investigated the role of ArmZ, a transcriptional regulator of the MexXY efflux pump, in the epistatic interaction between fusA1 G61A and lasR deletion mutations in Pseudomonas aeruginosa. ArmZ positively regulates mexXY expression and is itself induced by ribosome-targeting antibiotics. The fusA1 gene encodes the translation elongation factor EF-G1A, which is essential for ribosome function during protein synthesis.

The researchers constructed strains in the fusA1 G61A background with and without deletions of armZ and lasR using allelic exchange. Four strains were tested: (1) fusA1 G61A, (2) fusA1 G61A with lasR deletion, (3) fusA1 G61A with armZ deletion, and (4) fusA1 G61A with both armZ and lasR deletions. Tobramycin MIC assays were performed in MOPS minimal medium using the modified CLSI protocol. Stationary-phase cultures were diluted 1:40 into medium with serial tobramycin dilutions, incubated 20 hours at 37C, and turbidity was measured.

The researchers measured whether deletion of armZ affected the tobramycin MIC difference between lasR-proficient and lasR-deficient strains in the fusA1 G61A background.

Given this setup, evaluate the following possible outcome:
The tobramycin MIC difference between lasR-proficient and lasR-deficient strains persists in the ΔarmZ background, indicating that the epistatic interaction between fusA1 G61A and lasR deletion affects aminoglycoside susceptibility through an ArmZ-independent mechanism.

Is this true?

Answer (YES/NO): NO